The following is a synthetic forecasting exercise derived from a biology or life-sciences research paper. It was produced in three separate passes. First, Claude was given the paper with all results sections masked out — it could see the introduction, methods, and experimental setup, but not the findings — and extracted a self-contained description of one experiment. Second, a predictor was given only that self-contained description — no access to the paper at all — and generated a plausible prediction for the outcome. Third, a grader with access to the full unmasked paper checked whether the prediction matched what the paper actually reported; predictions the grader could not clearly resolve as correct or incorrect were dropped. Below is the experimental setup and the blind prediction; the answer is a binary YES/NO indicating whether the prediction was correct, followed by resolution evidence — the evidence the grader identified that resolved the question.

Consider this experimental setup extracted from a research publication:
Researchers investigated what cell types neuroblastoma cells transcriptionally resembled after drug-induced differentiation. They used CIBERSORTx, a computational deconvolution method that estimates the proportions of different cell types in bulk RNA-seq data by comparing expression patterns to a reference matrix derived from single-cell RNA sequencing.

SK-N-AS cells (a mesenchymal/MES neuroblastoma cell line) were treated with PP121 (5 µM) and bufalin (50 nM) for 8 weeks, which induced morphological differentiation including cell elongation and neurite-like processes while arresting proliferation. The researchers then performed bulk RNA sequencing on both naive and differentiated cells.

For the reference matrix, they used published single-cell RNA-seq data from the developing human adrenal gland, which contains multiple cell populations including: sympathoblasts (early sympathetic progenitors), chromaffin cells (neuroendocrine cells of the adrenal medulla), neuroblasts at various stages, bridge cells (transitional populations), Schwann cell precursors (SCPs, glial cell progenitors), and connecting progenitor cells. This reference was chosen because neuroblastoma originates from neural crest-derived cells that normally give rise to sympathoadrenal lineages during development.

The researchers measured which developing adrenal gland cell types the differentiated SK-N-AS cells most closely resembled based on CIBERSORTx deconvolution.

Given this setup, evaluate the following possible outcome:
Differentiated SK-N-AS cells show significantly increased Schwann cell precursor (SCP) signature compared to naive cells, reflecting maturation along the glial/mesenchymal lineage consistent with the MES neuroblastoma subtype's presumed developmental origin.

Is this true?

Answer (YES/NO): YES